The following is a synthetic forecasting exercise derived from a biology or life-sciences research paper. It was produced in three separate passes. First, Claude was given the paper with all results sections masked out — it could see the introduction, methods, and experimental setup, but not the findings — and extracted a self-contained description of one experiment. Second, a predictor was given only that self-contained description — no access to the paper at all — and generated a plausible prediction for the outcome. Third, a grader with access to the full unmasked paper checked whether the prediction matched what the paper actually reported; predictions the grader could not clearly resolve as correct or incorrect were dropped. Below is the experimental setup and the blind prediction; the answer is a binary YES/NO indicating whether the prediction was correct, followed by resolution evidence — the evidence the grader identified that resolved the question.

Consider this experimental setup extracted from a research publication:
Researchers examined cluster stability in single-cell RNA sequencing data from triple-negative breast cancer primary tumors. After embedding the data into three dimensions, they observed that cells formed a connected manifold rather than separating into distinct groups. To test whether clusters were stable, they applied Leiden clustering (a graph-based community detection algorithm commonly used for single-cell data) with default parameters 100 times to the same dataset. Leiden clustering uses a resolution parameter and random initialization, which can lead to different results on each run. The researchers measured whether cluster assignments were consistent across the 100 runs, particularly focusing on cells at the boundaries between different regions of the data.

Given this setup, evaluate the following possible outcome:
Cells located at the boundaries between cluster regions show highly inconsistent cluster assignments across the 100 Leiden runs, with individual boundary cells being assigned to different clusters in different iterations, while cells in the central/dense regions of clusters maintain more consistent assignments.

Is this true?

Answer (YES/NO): YES